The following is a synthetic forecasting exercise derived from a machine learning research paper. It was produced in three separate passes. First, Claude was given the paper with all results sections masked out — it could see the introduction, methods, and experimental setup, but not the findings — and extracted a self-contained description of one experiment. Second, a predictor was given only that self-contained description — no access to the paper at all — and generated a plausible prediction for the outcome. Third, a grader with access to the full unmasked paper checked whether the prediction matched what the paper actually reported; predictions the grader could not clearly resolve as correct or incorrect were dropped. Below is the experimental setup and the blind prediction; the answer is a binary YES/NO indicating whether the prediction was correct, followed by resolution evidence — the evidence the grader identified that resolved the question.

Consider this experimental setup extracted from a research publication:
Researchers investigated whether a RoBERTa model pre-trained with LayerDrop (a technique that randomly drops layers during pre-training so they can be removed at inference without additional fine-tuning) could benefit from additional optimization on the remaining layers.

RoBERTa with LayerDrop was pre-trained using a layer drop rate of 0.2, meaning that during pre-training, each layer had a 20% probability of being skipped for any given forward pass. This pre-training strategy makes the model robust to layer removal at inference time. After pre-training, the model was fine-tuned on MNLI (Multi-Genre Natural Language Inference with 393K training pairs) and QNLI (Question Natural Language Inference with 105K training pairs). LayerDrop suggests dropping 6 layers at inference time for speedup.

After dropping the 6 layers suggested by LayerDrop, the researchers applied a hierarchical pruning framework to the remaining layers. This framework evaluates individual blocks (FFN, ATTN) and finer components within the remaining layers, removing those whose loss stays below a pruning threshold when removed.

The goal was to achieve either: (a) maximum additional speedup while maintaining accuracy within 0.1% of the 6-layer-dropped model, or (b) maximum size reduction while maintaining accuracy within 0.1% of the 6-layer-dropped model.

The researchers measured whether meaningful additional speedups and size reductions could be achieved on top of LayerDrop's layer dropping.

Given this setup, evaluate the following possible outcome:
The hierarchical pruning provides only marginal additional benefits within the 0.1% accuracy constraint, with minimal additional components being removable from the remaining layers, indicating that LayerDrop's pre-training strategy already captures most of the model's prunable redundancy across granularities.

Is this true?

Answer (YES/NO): NO